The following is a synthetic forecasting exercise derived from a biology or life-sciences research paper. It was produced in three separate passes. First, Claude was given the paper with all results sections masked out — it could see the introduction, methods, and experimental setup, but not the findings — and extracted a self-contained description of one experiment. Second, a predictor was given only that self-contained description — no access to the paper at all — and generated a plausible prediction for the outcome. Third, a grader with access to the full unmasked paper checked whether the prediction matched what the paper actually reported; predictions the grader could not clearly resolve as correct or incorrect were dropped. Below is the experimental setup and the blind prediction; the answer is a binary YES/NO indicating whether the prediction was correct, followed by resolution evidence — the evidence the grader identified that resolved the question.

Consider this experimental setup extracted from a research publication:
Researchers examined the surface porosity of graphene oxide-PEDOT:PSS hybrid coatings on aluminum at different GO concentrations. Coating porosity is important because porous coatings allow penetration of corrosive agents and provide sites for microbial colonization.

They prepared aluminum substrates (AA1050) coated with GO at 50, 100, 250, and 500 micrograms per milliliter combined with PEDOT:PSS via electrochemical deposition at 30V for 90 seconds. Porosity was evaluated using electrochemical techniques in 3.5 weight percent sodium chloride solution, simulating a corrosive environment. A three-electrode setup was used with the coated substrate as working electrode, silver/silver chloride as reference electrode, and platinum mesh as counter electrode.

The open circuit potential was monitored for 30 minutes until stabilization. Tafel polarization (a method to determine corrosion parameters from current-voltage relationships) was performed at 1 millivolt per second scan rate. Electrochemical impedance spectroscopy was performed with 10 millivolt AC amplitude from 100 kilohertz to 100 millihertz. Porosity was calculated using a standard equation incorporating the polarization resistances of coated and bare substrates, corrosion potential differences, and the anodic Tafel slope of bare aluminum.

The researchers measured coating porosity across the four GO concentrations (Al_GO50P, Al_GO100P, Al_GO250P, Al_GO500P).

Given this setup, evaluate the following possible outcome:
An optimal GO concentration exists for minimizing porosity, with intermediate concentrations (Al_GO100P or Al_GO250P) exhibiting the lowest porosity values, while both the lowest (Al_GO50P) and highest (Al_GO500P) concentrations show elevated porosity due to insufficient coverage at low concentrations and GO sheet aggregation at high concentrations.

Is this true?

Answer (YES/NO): NO